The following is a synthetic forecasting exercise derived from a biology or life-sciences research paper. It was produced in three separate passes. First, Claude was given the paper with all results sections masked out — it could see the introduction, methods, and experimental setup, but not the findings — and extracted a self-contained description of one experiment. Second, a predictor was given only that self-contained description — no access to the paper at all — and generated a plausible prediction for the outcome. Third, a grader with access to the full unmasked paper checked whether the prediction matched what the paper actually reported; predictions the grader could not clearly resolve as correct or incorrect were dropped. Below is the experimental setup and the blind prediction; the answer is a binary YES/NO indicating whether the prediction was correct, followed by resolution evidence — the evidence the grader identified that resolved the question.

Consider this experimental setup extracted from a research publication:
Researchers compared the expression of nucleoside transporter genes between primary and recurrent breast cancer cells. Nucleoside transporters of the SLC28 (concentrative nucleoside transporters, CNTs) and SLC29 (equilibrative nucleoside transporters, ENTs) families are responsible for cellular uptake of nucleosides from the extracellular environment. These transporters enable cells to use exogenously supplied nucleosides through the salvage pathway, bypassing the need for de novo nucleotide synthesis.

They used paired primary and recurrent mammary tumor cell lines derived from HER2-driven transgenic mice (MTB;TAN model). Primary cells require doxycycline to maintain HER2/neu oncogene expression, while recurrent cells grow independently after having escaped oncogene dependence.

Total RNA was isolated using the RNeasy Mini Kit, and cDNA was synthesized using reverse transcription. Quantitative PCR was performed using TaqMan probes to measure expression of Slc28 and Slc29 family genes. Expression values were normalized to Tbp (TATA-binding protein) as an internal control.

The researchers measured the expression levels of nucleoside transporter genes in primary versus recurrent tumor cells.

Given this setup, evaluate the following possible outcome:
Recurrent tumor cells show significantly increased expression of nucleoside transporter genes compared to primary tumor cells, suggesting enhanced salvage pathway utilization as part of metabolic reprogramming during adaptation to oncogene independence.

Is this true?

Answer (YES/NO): NO